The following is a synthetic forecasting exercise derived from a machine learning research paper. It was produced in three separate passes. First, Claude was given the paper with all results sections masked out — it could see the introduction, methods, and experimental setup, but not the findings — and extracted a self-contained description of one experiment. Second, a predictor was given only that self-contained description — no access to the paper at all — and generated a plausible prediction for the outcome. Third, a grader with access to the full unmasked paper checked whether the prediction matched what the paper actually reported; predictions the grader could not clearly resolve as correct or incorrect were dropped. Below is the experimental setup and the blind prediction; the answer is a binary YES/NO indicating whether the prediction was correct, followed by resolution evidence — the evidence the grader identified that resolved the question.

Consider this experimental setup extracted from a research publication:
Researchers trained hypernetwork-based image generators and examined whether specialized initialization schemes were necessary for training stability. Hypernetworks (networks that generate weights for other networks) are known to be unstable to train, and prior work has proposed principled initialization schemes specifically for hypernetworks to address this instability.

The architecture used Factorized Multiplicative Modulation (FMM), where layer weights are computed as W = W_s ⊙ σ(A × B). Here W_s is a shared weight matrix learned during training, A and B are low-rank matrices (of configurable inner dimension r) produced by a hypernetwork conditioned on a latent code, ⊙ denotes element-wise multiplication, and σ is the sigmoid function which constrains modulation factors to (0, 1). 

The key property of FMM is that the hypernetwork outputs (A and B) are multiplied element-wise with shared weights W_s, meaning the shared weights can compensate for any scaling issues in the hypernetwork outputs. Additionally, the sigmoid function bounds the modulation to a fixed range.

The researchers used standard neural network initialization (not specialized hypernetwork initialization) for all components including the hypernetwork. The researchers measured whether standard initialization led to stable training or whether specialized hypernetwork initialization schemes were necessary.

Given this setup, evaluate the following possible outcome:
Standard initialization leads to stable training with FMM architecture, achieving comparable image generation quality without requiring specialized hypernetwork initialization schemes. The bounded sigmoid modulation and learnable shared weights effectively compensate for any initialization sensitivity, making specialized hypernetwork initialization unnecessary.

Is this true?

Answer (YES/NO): YES